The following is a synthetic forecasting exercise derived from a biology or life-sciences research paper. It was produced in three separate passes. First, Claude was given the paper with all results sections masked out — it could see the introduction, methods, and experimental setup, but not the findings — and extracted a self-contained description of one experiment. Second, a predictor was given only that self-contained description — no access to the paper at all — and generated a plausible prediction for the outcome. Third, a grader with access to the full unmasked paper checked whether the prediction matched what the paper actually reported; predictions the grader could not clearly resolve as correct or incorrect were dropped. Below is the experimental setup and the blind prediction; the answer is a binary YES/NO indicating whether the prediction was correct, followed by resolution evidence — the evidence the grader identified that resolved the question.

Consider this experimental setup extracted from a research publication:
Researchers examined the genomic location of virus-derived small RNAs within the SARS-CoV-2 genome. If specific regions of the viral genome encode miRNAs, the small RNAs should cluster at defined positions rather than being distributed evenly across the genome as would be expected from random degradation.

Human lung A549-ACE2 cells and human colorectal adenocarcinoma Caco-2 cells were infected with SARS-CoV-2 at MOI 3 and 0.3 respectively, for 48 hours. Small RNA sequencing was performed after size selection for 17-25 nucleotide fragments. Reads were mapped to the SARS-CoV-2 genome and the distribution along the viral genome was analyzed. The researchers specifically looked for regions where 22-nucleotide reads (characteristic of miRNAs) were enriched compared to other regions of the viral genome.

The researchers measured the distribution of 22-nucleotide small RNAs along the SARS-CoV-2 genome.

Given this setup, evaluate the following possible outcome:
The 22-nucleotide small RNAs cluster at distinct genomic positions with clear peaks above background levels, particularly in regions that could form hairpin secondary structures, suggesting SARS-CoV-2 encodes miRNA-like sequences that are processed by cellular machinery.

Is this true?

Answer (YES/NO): YES